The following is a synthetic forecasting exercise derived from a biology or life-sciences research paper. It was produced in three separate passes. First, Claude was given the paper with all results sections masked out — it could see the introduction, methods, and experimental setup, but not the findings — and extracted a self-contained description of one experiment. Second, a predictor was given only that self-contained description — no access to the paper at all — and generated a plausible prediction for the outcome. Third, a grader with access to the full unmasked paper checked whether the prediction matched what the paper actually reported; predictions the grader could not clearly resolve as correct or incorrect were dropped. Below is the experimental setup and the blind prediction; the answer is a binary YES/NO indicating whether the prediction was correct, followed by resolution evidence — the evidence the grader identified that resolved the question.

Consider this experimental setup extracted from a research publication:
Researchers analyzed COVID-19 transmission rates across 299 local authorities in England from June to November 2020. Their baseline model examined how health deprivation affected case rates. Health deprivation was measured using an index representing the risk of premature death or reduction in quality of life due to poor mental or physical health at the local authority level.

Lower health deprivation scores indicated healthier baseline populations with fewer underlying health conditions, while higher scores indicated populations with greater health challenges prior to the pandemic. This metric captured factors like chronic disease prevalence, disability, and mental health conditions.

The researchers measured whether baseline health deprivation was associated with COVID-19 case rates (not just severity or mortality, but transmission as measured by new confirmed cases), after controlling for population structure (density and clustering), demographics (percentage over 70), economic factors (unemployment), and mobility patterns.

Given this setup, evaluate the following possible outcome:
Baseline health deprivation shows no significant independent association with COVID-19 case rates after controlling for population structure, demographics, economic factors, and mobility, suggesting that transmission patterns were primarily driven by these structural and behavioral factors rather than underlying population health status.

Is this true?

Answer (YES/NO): NO